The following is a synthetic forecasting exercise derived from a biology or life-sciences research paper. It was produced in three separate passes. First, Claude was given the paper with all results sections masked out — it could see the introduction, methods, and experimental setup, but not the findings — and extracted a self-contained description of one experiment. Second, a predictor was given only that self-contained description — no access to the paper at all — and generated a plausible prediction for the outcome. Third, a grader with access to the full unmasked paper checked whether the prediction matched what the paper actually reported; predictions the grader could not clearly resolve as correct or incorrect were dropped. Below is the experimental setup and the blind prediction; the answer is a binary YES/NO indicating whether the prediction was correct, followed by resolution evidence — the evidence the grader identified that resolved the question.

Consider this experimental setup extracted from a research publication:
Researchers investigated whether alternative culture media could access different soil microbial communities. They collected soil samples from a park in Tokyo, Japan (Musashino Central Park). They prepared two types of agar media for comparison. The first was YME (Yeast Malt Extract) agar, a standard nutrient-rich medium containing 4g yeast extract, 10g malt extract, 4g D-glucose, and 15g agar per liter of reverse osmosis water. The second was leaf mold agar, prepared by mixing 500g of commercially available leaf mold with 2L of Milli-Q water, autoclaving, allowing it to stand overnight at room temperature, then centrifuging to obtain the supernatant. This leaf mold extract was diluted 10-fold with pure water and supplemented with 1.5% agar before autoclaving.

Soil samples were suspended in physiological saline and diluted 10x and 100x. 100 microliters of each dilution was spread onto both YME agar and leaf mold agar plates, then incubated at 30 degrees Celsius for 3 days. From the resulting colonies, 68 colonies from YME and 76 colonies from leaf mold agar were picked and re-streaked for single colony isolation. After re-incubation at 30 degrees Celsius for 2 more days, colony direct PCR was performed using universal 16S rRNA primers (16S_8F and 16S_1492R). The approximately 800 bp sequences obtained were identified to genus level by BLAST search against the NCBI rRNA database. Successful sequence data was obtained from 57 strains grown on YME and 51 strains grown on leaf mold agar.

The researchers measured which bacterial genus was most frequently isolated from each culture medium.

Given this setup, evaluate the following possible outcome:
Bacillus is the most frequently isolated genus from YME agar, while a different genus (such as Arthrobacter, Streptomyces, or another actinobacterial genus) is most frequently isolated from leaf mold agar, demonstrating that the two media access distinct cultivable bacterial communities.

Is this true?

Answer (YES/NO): YES